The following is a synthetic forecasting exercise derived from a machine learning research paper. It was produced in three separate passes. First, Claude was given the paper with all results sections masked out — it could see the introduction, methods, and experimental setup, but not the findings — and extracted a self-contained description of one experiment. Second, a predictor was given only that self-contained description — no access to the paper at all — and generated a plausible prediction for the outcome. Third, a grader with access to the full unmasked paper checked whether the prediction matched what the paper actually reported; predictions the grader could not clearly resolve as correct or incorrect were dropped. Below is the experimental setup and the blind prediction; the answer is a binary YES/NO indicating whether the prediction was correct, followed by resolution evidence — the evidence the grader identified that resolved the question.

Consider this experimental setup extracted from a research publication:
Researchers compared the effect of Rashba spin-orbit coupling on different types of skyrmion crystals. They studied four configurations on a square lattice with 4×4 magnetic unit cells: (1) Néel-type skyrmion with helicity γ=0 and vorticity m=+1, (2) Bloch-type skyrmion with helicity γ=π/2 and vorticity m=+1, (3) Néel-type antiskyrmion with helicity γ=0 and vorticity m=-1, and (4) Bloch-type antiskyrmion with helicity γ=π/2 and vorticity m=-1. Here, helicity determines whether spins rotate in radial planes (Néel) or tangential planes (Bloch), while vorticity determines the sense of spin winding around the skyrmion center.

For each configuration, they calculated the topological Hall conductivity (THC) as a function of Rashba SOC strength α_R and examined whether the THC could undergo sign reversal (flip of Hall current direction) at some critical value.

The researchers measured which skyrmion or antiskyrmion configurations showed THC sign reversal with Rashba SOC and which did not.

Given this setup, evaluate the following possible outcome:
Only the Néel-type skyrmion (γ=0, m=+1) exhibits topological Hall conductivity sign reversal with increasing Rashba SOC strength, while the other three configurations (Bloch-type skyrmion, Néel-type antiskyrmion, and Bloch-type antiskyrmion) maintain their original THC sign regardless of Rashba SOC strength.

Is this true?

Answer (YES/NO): NO